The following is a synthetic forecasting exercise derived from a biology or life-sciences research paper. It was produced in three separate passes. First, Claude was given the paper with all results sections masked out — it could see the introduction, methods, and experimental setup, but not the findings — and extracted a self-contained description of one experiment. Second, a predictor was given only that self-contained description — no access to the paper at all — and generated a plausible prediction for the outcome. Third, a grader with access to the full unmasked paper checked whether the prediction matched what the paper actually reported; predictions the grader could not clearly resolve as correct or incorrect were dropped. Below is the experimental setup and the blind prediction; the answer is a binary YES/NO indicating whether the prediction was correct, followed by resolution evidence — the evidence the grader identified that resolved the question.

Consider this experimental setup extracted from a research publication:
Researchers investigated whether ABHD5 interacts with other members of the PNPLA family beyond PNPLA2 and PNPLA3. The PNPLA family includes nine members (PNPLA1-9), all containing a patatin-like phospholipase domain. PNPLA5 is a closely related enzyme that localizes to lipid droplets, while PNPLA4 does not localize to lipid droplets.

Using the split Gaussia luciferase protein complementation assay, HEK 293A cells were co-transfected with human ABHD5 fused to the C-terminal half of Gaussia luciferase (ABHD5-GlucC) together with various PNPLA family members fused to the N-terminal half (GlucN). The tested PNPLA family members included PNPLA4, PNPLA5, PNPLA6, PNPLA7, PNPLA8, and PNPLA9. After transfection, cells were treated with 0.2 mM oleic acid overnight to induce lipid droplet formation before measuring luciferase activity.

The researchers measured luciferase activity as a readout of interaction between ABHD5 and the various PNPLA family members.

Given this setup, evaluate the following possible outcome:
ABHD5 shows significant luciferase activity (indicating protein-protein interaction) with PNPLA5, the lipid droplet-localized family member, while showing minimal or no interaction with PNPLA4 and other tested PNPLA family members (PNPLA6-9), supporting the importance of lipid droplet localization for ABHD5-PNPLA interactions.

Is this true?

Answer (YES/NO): YES